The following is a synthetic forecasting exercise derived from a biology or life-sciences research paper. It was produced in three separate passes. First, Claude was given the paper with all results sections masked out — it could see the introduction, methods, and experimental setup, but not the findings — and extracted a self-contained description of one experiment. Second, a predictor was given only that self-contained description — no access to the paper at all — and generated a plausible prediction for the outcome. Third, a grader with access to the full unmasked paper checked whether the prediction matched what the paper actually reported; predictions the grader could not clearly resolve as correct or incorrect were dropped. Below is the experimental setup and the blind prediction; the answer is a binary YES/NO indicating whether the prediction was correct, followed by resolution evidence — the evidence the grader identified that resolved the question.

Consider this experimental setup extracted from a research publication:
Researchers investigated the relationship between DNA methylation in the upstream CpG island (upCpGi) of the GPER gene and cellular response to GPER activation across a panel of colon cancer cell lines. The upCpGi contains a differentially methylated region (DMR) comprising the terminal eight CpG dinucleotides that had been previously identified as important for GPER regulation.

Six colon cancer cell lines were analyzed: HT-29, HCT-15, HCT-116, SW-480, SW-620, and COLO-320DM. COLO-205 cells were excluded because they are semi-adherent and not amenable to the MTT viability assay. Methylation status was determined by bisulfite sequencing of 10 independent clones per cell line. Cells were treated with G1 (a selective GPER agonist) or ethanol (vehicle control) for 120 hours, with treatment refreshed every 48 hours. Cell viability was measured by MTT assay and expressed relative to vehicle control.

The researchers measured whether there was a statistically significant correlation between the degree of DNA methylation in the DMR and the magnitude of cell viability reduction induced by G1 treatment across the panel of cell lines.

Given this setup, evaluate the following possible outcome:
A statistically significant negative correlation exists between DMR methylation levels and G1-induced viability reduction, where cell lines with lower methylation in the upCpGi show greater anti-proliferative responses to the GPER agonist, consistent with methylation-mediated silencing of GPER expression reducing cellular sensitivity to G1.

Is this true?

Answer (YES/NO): NO